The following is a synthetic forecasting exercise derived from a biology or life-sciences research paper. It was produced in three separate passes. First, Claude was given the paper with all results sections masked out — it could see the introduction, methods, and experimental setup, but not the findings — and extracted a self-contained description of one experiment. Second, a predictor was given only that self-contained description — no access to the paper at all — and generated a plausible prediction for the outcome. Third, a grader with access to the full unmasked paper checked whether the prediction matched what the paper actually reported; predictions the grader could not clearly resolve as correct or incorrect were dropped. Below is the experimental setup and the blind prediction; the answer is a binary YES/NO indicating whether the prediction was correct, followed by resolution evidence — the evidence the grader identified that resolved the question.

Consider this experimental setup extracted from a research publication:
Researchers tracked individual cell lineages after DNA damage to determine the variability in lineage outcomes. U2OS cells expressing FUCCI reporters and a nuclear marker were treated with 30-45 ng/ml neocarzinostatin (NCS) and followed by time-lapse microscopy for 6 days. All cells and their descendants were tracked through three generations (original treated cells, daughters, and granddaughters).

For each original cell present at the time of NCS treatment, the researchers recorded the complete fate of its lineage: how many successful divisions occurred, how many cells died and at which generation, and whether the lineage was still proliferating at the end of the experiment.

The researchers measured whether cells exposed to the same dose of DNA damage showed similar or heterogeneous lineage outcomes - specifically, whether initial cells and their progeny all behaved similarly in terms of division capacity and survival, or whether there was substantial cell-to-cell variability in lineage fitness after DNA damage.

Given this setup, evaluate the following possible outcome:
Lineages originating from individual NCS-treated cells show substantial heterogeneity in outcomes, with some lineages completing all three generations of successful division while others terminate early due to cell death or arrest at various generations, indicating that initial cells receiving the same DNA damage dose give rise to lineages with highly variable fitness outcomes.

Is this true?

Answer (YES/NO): YES